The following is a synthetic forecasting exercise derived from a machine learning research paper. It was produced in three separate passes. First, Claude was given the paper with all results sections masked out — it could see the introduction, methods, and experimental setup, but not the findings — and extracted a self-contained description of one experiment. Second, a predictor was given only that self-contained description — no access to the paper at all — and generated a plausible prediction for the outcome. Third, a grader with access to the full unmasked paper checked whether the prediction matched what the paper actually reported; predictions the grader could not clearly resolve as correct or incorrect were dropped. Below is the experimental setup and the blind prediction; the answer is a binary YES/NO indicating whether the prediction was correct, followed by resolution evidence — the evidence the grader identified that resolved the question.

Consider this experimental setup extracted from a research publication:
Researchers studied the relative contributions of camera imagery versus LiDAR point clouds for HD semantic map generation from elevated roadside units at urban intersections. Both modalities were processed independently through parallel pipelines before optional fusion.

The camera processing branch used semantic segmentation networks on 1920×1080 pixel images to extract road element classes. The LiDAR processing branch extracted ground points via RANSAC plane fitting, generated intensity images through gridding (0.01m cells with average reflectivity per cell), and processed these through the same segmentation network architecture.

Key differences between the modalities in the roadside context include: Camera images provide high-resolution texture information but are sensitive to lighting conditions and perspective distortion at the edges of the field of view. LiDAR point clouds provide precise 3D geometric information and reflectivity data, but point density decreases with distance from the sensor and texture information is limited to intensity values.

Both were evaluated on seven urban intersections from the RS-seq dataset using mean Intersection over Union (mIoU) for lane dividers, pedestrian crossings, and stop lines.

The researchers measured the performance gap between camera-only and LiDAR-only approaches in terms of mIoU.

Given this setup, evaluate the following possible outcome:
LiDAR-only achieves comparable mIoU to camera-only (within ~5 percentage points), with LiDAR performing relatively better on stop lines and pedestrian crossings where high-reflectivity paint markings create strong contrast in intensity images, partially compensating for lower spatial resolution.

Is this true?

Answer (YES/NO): NO